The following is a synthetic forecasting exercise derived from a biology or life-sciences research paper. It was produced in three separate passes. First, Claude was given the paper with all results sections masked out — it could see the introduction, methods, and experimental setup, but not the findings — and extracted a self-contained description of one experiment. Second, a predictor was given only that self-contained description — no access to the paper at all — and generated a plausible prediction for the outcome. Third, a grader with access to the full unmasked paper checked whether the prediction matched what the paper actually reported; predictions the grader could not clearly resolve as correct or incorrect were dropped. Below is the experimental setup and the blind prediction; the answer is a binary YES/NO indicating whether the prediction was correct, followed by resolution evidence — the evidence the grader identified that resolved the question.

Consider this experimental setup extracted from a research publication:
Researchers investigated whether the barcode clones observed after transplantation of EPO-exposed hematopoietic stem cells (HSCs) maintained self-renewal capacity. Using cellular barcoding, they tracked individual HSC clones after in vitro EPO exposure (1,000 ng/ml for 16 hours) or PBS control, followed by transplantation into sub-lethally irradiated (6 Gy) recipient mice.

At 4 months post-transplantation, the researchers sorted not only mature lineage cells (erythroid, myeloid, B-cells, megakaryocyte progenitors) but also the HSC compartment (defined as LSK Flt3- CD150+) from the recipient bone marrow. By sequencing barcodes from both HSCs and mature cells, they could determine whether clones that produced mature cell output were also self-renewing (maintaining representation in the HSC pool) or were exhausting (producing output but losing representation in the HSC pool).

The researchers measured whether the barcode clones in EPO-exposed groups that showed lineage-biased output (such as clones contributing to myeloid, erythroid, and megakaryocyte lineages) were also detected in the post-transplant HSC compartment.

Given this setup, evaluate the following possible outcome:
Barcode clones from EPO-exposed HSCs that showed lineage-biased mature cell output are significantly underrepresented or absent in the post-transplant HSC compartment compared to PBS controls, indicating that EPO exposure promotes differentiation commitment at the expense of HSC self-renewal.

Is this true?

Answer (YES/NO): YES